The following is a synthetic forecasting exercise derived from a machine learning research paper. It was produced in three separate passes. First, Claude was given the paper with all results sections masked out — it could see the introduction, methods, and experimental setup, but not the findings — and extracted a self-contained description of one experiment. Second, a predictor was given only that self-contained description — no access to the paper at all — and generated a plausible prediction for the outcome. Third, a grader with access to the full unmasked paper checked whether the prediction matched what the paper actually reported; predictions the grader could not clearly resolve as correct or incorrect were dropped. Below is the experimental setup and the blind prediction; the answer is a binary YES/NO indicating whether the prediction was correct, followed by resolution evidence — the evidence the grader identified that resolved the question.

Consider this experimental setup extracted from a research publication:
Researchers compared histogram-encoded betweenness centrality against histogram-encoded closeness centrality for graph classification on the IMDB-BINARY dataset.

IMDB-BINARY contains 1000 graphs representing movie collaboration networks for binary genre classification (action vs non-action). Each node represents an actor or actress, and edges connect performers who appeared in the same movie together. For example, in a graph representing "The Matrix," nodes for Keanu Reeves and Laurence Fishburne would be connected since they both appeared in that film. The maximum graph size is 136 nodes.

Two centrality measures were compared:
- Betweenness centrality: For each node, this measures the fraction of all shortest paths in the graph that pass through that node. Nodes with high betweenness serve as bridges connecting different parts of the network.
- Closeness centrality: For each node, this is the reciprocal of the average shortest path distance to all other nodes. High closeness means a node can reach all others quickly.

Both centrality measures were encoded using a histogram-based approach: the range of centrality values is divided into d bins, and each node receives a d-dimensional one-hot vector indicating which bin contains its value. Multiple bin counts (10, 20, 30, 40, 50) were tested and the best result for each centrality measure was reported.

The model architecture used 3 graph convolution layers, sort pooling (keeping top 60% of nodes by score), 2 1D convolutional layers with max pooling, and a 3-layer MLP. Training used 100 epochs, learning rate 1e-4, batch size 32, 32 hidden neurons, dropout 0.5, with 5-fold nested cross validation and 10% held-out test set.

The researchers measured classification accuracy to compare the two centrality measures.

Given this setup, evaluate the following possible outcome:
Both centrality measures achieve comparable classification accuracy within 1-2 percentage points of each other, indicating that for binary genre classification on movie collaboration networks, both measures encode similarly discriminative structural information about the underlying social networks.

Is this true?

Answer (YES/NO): NO